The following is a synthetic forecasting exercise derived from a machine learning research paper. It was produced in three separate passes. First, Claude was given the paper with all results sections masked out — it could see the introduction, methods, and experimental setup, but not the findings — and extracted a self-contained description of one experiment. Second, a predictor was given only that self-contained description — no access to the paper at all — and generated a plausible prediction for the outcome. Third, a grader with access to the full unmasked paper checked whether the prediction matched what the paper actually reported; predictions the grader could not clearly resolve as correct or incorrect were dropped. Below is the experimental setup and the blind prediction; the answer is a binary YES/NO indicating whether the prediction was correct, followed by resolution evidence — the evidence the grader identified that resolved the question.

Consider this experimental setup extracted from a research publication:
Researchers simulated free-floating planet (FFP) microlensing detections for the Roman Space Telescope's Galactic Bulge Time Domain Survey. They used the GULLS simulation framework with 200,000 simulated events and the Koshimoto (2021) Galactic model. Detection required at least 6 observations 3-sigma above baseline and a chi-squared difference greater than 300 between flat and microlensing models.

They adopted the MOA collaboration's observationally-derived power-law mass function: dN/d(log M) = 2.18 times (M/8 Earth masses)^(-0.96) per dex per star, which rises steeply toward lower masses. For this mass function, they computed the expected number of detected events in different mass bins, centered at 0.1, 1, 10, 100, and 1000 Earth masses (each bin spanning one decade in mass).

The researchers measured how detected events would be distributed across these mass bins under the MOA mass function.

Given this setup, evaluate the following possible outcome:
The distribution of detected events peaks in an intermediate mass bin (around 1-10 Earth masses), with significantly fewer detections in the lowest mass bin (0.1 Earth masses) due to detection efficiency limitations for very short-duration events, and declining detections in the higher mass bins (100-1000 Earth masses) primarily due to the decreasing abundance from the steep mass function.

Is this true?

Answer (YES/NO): NO